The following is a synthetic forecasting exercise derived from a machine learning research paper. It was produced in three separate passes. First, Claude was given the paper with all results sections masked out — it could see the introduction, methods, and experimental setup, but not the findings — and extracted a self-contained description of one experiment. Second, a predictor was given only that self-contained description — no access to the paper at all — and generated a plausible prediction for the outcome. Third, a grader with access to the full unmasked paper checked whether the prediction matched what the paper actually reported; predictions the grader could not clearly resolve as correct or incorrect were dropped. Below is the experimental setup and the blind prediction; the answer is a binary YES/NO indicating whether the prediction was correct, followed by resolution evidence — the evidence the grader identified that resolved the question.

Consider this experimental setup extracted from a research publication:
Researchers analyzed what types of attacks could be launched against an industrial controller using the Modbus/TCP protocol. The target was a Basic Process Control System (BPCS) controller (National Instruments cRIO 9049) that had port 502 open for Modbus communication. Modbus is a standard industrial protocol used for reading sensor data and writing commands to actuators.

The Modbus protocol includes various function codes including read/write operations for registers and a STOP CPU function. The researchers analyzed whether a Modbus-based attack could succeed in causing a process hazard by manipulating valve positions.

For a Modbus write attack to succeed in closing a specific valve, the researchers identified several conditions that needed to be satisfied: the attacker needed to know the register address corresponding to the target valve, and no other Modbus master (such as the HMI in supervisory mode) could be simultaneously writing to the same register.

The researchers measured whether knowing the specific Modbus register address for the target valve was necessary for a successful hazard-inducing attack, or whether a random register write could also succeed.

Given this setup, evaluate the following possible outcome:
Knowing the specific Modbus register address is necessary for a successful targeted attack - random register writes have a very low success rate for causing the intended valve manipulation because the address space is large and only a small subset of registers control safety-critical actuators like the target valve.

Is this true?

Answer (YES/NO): YES